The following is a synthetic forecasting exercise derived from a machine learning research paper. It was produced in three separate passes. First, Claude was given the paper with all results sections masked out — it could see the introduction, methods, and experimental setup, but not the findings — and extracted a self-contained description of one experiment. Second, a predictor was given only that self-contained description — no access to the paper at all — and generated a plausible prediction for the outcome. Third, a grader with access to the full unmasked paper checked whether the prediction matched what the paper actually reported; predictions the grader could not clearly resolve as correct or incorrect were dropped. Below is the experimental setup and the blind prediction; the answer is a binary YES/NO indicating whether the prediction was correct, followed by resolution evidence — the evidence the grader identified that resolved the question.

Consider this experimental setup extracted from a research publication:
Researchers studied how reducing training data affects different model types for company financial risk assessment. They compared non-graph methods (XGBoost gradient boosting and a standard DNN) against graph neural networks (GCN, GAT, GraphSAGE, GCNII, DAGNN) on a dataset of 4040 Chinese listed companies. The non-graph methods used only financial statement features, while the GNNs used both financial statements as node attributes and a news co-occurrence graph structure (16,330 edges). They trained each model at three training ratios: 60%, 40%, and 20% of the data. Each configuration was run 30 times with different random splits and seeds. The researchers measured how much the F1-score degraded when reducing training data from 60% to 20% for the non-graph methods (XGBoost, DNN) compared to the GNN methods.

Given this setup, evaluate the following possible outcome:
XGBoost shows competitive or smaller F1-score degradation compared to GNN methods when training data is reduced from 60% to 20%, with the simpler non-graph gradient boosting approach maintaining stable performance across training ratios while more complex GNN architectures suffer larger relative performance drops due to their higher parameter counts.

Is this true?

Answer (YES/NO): NO